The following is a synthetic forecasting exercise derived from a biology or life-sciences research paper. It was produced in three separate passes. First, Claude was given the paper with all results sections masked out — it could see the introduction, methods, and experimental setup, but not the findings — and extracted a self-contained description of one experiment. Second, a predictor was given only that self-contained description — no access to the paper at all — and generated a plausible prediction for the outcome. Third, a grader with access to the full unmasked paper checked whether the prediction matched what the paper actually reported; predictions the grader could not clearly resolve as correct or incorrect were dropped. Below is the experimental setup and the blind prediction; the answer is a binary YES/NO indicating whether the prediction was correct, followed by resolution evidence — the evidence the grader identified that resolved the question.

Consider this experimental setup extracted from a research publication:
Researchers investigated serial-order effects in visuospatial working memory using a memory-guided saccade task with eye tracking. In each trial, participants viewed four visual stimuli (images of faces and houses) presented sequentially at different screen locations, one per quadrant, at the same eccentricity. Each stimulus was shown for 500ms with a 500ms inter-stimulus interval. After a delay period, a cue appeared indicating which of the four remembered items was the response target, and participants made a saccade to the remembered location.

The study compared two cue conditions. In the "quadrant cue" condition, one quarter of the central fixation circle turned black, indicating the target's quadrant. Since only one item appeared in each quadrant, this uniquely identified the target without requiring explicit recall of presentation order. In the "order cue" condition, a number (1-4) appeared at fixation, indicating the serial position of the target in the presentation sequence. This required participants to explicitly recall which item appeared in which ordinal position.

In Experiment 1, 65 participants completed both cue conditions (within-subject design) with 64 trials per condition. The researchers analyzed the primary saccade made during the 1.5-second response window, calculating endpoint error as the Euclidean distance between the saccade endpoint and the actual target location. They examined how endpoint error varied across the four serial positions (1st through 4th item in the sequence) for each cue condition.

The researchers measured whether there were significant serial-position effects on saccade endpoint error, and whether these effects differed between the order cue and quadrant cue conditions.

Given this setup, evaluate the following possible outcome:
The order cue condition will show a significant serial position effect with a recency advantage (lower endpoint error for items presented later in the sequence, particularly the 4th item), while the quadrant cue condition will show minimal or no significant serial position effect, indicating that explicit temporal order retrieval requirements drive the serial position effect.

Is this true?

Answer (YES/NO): NO